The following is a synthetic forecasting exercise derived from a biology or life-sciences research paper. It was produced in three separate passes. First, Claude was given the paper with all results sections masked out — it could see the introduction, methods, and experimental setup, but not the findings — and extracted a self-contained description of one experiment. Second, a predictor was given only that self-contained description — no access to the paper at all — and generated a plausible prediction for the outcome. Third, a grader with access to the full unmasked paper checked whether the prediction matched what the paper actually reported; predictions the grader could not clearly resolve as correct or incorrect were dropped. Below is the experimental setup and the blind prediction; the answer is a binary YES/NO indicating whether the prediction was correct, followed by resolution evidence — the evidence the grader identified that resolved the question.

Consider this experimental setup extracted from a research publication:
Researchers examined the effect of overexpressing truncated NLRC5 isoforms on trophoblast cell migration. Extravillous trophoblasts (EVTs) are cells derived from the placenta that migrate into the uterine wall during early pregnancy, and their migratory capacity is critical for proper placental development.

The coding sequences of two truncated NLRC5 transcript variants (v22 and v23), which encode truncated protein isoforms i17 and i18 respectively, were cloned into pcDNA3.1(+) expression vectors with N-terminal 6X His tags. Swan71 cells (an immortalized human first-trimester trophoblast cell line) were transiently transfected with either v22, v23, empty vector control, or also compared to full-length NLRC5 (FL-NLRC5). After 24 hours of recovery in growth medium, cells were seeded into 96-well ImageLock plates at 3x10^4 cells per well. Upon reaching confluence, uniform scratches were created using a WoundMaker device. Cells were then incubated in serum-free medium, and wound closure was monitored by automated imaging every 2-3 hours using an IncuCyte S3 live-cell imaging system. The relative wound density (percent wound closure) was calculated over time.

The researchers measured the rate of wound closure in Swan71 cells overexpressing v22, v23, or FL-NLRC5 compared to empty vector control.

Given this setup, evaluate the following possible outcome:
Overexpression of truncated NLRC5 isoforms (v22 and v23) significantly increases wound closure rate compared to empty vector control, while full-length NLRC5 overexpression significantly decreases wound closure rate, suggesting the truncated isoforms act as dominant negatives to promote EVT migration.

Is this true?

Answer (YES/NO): NO